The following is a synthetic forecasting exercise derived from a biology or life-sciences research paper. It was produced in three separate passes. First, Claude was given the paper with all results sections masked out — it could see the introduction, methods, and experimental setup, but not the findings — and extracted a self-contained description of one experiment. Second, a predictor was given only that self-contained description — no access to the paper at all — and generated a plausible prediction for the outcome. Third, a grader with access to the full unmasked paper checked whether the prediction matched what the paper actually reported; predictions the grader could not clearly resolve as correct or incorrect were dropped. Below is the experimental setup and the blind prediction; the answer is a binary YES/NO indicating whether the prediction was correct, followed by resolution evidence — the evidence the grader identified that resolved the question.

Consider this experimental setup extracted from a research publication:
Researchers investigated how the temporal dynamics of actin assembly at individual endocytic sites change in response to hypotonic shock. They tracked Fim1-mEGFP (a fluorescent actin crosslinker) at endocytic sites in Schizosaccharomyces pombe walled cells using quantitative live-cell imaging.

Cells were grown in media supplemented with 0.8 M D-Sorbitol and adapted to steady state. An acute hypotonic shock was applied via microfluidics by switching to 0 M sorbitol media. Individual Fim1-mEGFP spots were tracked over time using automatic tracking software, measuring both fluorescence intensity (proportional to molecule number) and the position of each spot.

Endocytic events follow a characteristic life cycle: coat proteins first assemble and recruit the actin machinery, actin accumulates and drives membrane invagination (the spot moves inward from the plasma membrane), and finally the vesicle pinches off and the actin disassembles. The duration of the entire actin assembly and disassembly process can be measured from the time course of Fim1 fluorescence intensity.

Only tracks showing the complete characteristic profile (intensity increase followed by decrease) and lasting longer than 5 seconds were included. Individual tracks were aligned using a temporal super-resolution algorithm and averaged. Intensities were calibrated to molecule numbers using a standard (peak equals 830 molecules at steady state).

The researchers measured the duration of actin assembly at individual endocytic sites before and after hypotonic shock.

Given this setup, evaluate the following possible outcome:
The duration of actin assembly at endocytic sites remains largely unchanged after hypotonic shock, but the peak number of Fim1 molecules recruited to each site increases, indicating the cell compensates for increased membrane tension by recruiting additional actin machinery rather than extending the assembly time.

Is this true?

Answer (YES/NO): NO